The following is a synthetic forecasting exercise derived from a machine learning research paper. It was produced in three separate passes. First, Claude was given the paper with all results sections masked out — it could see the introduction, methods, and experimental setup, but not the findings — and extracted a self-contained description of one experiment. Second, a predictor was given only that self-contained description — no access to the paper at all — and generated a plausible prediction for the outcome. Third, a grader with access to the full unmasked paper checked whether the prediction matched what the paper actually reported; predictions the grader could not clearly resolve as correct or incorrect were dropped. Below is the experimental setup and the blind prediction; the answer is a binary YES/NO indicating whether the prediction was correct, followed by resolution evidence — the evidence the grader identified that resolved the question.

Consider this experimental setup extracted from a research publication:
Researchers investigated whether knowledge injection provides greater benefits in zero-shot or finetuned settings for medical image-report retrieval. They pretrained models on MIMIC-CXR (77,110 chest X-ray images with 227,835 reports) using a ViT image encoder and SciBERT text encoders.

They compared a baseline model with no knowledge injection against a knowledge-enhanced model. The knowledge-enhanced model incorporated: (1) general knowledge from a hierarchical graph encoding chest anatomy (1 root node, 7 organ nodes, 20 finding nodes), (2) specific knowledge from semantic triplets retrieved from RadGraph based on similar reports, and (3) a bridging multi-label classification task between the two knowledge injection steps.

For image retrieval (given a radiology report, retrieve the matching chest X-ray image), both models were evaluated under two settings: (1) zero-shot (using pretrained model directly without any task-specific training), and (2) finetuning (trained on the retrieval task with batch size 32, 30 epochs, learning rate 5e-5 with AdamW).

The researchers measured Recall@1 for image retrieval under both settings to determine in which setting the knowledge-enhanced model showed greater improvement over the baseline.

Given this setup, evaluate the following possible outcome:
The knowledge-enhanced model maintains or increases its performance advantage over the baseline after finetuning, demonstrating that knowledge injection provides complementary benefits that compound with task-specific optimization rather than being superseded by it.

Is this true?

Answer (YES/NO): NO